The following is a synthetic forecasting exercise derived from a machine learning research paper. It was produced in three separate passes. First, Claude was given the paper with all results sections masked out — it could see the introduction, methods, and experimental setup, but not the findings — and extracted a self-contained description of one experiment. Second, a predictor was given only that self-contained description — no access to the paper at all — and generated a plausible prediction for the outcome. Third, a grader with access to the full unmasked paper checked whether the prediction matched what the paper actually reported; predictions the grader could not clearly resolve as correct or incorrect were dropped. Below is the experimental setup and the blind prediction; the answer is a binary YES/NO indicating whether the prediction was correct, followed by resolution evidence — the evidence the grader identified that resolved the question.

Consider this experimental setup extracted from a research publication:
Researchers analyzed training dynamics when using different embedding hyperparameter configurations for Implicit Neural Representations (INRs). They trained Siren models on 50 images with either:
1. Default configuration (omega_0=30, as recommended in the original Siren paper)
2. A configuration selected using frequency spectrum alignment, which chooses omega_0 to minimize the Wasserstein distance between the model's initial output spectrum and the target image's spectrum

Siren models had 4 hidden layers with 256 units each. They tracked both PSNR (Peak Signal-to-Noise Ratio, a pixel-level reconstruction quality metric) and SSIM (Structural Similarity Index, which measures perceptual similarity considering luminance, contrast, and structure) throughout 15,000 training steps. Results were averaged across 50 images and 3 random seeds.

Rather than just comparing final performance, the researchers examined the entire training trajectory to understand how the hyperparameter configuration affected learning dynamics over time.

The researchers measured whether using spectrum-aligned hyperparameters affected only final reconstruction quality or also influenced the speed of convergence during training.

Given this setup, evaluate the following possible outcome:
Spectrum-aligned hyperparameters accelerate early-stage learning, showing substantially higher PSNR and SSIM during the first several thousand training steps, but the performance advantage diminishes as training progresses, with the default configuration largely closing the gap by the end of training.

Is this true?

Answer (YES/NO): NO